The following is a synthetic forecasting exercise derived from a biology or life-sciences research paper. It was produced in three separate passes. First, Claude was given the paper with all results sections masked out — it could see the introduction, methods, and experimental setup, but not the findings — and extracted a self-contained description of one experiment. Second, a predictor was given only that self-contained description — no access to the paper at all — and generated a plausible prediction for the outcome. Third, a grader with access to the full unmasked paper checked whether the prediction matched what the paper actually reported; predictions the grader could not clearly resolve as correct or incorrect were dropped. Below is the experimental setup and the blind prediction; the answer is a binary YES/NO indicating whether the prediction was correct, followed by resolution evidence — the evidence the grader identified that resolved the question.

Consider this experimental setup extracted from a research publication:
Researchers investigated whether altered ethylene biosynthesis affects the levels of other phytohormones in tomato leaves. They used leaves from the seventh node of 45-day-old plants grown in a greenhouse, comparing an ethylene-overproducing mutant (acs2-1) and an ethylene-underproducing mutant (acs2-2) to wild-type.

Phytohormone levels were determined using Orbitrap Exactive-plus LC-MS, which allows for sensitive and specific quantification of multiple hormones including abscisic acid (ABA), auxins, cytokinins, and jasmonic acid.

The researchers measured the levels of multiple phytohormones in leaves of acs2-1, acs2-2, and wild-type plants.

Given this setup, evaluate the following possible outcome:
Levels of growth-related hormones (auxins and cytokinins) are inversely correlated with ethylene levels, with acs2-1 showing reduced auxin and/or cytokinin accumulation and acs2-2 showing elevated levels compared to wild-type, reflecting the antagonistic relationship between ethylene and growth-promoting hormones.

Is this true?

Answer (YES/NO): YES